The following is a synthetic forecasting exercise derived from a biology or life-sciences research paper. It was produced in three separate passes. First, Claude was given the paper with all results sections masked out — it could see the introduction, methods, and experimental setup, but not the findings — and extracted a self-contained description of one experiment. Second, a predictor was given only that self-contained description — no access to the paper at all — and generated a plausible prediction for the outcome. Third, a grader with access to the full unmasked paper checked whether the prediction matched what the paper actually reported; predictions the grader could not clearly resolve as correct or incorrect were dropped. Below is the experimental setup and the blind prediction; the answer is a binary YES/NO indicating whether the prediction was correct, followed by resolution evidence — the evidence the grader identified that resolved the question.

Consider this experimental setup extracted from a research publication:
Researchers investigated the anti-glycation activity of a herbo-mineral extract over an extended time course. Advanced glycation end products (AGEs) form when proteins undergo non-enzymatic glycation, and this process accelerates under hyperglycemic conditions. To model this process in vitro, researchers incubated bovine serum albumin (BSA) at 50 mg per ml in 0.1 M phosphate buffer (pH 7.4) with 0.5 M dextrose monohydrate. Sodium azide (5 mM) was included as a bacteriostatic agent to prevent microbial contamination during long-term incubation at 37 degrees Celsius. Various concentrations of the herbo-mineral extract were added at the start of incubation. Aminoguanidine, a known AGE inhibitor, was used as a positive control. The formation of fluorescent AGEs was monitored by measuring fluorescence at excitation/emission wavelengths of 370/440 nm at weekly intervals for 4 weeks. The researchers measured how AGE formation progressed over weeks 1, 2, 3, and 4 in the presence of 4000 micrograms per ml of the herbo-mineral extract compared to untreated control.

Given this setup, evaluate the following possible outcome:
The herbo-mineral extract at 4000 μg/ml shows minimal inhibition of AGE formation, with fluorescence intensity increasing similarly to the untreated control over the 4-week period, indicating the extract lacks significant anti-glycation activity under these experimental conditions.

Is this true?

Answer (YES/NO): NO